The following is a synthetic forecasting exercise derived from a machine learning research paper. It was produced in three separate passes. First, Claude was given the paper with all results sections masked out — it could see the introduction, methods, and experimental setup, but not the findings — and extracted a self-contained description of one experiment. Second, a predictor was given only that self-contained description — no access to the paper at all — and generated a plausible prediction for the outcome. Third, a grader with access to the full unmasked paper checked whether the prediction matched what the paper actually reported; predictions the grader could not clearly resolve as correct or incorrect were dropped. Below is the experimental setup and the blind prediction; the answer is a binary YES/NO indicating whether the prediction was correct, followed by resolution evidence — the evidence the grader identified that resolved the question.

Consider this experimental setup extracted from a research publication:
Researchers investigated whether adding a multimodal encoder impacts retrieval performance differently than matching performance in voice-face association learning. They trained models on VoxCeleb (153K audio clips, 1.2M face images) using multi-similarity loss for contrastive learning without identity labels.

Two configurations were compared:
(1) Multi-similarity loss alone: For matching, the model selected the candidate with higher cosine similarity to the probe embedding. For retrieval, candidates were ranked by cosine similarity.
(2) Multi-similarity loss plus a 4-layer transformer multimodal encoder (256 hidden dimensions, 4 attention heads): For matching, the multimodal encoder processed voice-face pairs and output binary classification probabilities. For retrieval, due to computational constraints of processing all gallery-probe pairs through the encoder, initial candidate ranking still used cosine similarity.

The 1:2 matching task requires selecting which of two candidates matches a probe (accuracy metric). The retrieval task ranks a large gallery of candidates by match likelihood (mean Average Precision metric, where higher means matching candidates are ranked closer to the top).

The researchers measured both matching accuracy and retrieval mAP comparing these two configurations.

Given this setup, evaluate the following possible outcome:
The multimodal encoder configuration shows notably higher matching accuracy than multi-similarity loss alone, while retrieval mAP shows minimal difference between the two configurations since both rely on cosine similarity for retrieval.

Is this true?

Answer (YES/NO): YES